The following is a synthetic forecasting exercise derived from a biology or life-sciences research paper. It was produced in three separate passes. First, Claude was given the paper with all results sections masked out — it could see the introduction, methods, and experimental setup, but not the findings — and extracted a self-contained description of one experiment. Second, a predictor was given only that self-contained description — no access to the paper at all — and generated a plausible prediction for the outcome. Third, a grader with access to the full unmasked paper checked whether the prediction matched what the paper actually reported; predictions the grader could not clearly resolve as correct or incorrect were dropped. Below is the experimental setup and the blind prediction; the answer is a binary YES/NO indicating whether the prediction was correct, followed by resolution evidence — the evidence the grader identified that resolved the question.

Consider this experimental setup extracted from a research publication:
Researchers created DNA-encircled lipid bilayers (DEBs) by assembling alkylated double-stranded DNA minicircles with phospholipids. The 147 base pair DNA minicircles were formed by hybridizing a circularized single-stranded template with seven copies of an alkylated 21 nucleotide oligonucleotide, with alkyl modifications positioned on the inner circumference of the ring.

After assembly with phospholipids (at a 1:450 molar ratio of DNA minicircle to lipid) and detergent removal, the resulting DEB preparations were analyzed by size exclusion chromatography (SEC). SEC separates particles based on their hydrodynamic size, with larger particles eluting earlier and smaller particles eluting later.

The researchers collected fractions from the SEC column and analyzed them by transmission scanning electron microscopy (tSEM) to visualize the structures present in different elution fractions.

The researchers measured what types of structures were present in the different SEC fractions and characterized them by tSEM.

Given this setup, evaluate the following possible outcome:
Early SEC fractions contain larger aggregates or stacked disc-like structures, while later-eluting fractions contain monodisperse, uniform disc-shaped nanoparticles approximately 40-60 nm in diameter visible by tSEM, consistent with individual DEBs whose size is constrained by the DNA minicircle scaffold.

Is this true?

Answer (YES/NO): NO